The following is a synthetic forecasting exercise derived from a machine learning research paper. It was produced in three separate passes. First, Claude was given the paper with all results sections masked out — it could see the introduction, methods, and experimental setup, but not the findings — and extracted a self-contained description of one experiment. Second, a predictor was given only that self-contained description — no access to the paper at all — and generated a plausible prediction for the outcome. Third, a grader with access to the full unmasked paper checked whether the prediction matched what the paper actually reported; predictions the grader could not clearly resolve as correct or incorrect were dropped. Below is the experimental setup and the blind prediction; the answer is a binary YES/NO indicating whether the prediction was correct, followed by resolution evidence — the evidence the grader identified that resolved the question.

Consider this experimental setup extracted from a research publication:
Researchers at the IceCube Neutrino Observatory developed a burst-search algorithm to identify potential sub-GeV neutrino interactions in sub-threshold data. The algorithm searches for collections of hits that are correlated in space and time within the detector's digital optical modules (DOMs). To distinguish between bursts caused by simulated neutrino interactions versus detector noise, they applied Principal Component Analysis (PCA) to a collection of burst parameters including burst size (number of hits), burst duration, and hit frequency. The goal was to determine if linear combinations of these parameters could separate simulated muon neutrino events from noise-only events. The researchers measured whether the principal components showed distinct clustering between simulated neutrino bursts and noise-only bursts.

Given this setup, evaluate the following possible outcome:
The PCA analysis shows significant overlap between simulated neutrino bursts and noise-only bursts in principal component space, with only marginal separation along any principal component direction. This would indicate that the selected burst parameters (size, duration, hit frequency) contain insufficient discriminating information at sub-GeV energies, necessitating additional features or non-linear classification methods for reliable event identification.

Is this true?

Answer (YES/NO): YES